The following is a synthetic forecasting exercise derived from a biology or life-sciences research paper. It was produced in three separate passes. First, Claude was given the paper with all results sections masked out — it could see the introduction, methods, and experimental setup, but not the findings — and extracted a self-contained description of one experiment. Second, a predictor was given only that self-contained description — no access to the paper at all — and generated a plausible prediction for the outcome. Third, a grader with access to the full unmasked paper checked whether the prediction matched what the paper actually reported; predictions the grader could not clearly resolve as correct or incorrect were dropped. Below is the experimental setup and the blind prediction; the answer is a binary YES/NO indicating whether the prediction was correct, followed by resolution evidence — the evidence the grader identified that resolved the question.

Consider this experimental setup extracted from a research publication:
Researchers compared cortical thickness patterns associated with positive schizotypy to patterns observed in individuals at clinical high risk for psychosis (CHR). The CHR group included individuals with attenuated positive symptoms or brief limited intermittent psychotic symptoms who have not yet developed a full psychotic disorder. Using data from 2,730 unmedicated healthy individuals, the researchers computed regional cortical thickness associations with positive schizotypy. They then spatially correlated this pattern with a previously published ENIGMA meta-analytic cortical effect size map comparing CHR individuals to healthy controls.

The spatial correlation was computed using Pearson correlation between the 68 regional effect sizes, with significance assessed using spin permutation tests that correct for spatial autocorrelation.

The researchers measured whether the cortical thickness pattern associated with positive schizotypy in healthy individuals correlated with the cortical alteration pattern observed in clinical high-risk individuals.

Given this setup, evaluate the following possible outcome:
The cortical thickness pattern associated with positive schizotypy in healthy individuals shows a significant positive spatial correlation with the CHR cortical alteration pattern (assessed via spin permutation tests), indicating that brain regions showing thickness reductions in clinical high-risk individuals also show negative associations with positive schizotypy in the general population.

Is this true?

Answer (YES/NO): NO